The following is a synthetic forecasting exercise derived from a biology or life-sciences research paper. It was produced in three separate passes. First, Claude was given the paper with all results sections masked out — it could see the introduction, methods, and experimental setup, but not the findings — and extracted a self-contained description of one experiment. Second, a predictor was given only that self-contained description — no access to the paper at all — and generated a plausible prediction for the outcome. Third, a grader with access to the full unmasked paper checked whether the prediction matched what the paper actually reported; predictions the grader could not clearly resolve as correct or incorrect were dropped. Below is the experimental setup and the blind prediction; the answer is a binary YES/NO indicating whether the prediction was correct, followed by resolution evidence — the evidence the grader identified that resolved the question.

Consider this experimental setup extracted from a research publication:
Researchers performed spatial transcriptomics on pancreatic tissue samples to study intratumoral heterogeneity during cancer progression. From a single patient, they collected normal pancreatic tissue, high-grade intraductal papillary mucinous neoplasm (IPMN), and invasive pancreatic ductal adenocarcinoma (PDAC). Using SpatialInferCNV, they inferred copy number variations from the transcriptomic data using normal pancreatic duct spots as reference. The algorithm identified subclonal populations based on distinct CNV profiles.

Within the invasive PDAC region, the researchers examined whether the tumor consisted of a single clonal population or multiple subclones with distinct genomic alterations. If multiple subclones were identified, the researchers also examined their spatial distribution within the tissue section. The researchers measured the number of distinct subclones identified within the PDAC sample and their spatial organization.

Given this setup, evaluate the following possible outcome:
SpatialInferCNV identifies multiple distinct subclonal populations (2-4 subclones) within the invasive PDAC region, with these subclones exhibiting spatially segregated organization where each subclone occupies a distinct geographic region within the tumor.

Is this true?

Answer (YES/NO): NO